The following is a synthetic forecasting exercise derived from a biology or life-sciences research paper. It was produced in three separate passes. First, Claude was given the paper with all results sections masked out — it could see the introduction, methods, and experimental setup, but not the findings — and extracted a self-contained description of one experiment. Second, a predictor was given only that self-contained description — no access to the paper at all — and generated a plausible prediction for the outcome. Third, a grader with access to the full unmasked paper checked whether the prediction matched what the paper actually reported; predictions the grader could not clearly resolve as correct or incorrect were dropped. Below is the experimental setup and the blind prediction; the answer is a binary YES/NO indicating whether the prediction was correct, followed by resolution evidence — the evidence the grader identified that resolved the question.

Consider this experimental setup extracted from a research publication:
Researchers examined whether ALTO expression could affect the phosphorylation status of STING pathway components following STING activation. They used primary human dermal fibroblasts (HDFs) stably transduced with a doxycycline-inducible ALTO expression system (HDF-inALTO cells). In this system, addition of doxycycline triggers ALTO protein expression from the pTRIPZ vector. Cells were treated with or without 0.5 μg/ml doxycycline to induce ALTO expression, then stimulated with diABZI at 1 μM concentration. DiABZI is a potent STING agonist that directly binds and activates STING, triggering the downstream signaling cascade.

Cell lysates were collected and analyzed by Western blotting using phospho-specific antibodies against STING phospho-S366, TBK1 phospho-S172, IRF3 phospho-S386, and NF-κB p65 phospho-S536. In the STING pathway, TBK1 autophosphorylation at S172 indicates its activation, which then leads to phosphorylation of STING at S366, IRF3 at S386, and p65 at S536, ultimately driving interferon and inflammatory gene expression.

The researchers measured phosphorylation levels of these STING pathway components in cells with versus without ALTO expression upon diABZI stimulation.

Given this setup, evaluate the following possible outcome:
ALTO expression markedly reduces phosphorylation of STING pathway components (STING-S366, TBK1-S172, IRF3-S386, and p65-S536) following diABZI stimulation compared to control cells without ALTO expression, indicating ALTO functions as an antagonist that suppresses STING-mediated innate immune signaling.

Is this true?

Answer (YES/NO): NO